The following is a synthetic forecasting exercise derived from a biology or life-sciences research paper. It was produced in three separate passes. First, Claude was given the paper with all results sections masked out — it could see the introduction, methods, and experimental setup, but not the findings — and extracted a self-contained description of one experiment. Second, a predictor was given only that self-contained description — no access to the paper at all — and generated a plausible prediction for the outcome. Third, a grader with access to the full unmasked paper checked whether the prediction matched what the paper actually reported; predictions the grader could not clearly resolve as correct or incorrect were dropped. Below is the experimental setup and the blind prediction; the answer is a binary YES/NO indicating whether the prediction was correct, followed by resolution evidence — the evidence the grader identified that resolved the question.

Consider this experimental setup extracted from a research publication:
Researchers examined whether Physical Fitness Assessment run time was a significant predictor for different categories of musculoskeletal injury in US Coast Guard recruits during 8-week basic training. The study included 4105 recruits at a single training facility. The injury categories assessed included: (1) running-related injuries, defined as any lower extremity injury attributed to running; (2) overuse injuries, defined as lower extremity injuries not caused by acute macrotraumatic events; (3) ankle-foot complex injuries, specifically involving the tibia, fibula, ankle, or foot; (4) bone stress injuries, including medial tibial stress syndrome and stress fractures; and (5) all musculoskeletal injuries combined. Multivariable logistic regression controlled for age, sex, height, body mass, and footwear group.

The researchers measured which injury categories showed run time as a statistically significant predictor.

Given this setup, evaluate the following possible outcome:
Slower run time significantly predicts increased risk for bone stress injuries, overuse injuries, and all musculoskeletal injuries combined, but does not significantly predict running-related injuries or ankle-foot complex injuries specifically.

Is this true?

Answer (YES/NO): NO